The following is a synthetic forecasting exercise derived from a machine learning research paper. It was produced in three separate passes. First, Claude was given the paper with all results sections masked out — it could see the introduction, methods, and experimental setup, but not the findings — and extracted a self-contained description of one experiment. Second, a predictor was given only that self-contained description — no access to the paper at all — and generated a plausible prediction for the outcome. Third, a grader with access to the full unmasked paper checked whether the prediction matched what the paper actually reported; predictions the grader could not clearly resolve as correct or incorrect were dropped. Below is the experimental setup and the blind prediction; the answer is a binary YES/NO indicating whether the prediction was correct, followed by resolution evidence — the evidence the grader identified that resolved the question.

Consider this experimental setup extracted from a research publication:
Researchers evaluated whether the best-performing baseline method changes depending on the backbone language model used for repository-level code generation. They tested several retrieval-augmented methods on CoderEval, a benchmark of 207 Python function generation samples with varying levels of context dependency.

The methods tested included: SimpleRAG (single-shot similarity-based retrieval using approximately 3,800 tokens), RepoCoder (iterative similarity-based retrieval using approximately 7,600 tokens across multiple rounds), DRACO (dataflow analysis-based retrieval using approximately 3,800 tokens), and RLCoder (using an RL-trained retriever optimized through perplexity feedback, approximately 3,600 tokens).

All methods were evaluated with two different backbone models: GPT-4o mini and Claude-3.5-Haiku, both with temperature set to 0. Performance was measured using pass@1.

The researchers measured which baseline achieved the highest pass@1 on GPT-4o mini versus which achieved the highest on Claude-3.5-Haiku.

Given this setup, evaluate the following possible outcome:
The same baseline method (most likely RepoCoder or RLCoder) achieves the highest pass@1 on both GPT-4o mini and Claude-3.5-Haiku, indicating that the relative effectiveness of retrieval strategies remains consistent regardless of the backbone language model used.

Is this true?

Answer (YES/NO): NO